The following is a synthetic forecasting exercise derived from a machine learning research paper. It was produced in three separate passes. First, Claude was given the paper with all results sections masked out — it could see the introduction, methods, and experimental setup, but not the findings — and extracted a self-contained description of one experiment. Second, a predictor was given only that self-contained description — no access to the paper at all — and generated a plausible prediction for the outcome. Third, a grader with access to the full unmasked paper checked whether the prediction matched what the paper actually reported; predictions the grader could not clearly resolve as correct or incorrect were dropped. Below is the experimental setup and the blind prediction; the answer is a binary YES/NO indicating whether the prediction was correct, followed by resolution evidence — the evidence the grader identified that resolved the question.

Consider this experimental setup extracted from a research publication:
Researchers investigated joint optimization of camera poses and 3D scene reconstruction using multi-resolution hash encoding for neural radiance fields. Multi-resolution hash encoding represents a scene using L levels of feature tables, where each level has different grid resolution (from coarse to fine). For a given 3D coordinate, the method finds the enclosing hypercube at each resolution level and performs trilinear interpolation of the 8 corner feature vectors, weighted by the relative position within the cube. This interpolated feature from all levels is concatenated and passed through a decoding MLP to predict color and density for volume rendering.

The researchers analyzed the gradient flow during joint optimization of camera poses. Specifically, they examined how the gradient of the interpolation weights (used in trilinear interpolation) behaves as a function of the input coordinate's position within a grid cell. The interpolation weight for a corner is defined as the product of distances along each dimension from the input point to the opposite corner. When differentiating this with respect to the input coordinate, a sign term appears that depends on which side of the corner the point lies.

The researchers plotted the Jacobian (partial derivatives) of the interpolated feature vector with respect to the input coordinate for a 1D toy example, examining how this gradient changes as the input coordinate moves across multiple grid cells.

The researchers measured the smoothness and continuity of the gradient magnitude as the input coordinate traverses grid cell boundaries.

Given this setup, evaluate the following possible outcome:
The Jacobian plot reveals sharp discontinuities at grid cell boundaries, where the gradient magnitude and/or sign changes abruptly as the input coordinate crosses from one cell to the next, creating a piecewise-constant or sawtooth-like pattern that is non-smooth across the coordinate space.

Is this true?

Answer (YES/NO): YES